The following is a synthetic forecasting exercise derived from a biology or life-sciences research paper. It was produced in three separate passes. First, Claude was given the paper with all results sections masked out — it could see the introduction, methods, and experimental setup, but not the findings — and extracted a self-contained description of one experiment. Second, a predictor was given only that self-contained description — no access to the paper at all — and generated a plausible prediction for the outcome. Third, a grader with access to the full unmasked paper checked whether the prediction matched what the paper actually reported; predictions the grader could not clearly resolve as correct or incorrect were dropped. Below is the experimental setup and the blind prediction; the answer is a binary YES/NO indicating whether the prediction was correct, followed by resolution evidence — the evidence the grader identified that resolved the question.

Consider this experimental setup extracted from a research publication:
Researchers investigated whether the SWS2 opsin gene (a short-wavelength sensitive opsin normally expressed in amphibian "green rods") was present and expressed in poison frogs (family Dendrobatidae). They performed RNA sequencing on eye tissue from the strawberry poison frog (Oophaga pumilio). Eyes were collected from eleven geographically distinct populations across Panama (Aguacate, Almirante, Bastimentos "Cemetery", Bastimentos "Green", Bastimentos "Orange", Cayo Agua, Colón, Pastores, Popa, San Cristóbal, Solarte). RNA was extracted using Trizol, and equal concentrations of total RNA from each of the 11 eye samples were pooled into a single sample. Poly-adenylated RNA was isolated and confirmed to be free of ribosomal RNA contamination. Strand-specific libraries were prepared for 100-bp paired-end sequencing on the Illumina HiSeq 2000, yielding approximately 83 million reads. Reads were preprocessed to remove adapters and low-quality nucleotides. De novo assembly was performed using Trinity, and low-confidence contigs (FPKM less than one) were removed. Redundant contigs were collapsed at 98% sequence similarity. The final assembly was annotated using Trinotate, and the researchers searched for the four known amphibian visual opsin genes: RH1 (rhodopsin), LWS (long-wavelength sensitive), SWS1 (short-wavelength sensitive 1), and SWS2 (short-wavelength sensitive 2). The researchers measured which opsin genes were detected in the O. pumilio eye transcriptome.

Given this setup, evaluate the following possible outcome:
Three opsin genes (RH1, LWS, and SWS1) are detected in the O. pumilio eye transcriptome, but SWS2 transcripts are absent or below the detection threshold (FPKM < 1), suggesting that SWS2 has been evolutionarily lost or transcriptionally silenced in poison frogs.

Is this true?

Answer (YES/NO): YES